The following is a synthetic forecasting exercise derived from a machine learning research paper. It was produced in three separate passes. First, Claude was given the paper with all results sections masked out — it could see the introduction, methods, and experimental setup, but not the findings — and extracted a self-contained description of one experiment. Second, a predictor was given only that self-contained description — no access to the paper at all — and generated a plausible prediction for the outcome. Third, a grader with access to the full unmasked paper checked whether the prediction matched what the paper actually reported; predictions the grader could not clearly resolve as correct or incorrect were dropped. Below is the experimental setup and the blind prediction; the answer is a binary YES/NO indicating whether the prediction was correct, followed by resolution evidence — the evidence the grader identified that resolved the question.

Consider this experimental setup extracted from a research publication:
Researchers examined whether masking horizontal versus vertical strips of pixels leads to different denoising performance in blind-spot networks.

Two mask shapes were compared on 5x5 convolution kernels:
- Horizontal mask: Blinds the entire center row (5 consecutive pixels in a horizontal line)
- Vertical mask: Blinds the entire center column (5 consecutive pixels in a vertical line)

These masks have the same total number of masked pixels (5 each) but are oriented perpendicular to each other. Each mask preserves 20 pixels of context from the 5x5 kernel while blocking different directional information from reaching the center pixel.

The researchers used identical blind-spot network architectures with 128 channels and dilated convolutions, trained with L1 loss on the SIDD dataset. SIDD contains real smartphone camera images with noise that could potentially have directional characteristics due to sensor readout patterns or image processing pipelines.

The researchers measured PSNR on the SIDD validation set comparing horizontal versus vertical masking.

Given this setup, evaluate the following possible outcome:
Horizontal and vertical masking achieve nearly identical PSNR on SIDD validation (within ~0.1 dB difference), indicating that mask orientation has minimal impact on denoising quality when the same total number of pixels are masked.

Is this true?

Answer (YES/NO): YES